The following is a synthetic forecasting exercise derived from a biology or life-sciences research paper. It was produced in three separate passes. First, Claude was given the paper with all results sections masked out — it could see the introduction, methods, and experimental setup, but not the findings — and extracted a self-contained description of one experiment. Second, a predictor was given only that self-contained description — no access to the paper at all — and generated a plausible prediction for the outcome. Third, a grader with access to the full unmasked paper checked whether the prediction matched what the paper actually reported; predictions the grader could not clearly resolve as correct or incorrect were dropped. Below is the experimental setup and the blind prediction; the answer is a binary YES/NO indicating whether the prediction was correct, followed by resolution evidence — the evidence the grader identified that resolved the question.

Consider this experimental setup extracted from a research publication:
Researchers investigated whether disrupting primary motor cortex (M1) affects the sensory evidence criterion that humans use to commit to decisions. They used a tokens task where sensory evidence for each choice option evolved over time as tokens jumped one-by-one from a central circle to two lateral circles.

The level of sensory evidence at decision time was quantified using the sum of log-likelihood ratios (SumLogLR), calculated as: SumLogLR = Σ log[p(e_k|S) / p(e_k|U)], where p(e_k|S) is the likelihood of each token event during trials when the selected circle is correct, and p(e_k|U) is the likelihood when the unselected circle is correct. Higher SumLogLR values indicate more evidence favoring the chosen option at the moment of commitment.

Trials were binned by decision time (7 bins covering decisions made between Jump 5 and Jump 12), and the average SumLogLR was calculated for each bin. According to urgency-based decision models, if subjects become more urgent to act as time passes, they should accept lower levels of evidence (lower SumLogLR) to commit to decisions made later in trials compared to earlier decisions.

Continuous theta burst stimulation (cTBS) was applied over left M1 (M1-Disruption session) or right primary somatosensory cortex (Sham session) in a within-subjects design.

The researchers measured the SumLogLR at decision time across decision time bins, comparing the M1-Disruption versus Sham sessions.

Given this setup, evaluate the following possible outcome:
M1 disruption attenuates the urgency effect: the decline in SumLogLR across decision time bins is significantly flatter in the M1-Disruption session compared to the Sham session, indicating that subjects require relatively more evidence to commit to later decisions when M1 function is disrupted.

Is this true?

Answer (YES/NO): NO